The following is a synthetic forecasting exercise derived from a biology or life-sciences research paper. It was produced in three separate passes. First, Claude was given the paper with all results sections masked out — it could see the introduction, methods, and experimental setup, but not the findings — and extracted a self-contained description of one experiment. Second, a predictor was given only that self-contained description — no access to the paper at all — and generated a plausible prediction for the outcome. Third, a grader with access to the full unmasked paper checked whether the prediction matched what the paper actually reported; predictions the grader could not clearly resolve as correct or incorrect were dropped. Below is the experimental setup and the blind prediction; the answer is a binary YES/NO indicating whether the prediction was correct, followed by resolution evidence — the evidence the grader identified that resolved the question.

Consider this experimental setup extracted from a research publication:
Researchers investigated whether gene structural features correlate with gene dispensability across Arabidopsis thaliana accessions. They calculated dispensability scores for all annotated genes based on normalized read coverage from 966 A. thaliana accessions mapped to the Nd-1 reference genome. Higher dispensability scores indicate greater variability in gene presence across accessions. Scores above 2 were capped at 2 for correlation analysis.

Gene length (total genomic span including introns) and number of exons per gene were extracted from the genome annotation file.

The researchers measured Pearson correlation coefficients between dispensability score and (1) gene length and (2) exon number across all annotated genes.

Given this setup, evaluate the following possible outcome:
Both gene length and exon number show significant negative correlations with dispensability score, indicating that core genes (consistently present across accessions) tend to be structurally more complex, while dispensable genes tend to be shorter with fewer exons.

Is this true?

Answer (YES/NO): NO